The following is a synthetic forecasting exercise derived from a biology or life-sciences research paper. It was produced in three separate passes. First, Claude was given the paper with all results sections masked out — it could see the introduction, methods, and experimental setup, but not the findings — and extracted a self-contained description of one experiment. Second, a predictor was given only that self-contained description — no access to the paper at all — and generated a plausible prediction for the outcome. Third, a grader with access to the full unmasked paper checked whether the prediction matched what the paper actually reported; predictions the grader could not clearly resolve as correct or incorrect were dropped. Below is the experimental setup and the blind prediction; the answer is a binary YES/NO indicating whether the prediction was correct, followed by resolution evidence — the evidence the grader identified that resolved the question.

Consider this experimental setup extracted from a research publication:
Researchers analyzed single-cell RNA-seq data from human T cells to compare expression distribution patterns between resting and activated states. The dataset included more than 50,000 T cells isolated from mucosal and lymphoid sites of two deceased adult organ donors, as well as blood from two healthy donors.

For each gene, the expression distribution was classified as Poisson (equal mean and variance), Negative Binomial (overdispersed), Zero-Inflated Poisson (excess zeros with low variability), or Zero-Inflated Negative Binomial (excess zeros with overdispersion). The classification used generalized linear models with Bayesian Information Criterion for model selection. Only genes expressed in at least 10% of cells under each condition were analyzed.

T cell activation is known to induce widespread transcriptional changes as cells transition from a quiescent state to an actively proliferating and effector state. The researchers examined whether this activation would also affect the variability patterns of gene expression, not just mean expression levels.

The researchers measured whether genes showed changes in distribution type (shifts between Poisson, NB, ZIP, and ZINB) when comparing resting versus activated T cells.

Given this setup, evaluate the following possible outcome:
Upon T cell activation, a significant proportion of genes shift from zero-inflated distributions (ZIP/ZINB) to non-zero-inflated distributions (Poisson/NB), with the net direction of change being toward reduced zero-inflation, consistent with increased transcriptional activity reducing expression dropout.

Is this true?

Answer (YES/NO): NO